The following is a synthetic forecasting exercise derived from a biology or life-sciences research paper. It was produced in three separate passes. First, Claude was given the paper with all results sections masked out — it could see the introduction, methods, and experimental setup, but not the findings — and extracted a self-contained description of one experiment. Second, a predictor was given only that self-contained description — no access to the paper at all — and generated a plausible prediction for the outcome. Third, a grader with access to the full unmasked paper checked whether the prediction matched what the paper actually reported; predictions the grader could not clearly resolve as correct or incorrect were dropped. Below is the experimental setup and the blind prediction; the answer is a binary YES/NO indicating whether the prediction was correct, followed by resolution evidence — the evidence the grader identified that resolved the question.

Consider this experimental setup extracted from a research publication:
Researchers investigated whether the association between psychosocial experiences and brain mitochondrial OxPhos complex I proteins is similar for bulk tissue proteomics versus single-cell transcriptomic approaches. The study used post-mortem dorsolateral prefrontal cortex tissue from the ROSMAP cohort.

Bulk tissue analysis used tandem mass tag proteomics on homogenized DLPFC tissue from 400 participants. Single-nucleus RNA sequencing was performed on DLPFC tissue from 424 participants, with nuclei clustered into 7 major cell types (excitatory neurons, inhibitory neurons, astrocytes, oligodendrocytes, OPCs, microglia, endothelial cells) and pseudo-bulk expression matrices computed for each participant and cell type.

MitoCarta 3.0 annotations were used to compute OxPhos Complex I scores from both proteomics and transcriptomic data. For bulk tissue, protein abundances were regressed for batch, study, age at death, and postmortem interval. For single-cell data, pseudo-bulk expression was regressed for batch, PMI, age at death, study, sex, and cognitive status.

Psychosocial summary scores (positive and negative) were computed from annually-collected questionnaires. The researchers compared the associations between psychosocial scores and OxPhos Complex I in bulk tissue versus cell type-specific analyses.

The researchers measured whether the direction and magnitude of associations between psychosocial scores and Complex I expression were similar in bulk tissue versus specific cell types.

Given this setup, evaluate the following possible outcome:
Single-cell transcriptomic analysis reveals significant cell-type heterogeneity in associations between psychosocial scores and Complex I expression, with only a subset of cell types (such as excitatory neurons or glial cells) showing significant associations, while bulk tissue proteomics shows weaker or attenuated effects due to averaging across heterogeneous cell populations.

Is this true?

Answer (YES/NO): NO